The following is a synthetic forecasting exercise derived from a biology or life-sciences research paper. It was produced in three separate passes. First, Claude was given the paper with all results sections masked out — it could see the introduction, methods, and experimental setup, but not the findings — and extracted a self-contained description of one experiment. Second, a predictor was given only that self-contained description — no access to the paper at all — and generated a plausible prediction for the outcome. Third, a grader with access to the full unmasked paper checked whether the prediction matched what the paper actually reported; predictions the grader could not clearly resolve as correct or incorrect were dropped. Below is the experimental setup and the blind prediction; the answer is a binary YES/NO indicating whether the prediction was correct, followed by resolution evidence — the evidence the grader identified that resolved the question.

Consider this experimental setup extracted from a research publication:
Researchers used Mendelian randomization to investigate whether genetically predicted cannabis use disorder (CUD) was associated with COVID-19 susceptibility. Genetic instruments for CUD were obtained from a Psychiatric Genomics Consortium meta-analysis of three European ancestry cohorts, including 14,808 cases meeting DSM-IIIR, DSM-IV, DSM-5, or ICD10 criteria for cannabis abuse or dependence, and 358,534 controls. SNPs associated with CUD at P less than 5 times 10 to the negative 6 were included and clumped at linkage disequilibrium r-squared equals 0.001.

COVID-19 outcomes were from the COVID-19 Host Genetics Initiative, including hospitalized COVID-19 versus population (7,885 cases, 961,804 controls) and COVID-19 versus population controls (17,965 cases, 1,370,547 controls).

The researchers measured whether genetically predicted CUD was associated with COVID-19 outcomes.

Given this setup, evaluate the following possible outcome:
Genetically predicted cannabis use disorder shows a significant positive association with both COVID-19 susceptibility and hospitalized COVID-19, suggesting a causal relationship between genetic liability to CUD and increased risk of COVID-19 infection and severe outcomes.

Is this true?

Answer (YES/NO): NO